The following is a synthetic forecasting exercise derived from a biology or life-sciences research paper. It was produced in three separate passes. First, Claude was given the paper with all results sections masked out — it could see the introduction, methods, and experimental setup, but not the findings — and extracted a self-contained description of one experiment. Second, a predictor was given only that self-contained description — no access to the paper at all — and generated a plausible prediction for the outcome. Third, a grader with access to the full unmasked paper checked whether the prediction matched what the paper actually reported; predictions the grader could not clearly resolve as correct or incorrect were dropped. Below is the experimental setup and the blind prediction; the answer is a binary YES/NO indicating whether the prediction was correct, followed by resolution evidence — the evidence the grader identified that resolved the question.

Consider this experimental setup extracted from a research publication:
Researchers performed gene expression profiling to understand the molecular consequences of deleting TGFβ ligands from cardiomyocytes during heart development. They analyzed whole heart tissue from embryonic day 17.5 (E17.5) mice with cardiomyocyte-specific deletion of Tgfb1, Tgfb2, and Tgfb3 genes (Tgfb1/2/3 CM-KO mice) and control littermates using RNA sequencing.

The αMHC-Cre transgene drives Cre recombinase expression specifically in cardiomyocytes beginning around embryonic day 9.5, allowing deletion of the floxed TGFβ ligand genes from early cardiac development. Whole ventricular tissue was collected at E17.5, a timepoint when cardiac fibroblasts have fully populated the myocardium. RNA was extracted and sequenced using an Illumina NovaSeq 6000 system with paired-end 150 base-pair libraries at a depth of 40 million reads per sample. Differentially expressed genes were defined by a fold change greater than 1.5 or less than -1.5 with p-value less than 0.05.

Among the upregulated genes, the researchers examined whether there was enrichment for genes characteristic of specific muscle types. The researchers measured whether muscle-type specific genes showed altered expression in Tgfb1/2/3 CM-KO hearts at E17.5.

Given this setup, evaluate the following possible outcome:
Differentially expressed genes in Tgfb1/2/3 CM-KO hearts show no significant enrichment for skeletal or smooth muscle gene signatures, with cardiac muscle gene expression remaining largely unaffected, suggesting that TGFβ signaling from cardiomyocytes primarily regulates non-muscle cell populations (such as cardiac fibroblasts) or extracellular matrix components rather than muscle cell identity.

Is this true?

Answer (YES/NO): NO